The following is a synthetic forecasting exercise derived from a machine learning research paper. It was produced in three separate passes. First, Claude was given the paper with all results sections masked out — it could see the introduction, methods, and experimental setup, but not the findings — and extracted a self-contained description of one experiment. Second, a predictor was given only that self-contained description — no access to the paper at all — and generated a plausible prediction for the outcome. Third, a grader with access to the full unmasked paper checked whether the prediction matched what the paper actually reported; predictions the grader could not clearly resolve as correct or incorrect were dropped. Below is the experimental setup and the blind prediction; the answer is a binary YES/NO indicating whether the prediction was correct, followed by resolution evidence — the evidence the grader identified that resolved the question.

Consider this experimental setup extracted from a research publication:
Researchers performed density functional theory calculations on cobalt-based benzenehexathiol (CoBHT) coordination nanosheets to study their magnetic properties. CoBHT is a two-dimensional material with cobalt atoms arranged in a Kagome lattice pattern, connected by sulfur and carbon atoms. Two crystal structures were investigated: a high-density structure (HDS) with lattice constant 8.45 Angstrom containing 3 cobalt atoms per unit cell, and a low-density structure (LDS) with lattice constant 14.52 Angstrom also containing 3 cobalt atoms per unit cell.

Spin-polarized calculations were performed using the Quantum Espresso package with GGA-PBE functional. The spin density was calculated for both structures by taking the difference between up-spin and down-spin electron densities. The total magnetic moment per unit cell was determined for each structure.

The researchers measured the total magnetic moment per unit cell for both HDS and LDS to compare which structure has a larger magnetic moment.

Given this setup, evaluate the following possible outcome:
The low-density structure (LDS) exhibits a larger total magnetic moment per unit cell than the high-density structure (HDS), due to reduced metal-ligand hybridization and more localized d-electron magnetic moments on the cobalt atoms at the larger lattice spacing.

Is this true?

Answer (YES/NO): YES